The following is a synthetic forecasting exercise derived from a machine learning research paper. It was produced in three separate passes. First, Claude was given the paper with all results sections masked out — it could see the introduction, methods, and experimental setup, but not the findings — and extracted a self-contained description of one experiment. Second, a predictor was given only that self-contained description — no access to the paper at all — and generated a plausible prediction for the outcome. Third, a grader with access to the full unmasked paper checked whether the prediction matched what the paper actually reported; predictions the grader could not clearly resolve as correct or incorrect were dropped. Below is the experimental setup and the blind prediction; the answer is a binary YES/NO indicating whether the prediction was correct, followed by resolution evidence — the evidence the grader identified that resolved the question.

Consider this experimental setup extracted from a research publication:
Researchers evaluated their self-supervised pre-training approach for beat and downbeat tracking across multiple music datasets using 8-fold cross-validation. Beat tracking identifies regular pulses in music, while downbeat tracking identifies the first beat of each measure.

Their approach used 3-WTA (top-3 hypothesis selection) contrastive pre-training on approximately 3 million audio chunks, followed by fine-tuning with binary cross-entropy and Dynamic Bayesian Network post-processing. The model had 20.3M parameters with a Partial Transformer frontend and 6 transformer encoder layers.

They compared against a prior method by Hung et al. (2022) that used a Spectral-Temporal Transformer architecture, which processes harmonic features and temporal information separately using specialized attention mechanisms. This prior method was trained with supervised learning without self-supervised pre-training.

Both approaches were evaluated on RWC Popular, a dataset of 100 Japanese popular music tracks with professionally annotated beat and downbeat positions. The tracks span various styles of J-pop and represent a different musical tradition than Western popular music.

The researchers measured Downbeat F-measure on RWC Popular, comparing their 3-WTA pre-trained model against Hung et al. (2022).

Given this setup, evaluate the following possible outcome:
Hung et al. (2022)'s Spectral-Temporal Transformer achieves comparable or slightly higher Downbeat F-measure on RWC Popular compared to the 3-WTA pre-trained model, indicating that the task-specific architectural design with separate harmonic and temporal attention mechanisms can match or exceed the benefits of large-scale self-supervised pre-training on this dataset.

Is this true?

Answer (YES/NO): YES